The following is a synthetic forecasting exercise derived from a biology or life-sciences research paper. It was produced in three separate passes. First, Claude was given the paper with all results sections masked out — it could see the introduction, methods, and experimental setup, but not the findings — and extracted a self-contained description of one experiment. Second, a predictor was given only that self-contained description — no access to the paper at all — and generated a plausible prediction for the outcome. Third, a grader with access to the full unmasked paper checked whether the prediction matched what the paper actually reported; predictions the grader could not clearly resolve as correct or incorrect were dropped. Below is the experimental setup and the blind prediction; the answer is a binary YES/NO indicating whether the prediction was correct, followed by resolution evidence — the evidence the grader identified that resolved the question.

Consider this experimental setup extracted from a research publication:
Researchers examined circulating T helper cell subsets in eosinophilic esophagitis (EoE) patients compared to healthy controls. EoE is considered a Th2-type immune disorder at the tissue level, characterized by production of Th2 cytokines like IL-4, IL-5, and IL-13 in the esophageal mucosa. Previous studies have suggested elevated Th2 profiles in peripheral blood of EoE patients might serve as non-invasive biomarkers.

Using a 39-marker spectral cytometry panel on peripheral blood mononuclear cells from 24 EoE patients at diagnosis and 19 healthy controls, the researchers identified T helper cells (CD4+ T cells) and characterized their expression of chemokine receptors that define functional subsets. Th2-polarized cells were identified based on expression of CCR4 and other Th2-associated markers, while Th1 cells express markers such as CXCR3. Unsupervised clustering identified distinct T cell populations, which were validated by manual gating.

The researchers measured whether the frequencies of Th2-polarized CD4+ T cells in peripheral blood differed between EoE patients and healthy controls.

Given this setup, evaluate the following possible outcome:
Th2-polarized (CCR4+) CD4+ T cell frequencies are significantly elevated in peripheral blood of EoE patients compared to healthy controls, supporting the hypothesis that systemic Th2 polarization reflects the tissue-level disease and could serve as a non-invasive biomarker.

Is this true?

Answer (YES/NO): NO